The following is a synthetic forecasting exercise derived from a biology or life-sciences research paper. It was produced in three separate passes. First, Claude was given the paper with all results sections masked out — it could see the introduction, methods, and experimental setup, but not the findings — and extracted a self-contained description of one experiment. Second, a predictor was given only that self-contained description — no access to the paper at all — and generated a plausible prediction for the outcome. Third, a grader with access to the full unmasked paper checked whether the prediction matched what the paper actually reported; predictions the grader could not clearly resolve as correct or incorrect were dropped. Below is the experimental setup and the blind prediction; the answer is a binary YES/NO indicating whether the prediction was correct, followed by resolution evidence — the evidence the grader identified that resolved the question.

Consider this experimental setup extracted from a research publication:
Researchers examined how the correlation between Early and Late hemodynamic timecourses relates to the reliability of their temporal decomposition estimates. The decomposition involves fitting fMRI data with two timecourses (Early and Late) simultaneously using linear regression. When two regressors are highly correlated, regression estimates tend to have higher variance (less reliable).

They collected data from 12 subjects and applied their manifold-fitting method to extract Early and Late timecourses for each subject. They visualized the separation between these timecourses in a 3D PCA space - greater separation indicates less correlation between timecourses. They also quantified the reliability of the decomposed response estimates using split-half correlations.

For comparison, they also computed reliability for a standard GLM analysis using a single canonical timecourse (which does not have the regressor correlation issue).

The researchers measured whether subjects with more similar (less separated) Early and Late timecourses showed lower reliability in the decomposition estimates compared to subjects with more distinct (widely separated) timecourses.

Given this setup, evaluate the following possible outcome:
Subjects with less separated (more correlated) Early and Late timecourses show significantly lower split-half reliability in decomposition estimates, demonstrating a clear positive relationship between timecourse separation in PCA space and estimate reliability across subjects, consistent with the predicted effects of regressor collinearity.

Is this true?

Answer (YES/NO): NO